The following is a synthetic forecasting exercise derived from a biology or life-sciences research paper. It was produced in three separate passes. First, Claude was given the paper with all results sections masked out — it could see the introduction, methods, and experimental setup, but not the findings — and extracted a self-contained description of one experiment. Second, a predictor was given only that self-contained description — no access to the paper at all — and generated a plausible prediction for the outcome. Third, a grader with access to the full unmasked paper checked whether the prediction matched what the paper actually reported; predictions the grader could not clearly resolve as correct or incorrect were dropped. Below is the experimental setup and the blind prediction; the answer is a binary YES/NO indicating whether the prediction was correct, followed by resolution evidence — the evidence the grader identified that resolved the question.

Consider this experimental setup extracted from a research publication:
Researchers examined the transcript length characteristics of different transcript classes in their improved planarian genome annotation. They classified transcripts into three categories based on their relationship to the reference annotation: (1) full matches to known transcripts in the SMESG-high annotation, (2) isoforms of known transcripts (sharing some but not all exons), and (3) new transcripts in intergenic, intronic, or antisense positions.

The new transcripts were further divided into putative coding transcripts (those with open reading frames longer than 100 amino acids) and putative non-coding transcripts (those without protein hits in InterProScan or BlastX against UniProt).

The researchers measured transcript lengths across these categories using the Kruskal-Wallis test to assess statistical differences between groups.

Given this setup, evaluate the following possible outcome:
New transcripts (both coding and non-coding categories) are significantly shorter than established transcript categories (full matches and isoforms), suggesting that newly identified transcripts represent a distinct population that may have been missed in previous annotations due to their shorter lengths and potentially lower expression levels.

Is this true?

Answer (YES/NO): NO